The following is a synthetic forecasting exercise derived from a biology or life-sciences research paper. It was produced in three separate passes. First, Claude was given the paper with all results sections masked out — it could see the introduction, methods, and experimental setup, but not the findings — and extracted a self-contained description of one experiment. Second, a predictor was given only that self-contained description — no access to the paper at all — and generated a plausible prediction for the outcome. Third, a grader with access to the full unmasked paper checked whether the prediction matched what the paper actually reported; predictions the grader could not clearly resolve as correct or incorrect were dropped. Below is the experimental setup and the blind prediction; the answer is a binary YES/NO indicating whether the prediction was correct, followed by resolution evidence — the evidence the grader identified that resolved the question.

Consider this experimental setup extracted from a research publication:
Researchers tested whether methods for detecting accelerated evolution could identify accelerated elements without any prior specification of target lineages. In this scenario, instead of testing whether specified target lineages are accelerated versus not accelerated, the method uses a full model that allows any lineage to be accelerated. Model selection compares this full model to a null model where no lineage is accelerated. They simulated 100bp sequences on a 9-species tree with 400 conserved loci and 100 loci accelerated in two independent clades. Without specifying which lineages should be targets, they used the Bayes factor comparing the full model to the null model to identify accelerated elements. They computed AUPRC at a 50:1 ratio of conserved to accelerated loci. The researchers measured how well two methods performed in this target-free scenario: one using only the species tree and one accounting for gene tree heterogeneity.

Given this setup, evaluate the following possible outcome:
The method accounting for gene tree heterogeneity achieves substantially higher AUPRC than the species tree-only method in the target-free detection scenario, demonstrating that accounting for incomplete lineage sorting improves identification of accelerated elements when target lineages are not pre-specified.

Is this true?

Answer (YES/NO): YES